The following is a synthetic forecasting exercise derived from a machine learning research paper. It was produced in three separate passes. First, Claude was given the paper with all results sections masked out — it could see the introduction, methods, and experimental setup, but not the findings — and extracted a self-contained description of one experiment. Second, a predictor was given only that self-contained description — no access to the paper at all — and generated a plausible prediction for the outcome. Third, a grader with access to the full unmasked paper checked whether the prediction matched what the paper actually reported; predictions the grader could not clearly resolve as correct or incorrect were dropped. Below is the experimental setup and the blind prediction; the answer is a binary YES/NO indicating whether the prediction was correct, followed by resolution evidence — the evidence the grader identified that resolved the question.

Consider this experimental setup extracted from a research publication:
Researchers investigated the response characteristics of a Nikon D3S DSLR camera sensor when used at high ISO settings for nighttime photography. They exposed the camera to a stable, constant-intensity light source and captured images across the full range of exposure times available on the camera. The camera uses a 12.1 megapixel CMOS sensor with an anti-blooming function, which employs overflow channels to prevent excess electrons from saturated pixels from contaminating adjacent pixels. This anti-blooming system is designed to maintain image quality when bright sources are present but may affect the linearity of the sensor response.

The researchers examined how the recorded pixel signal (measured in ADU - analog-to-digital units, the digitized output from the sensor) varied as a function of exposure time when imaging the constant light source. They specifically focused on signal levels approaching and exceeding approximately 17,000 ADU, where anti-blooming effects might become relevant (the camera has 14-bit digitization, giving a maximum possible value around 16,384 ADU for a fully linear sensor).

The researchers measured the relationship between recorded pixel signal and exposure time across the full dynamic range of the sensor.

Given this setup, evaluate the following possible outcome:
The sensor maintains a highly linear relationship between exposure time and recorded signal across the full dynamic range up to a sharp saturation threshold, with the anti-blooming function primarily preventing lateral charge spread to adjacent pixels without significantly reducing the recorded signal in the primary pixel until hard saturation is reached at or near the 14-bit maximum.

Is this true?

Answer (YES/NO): NO